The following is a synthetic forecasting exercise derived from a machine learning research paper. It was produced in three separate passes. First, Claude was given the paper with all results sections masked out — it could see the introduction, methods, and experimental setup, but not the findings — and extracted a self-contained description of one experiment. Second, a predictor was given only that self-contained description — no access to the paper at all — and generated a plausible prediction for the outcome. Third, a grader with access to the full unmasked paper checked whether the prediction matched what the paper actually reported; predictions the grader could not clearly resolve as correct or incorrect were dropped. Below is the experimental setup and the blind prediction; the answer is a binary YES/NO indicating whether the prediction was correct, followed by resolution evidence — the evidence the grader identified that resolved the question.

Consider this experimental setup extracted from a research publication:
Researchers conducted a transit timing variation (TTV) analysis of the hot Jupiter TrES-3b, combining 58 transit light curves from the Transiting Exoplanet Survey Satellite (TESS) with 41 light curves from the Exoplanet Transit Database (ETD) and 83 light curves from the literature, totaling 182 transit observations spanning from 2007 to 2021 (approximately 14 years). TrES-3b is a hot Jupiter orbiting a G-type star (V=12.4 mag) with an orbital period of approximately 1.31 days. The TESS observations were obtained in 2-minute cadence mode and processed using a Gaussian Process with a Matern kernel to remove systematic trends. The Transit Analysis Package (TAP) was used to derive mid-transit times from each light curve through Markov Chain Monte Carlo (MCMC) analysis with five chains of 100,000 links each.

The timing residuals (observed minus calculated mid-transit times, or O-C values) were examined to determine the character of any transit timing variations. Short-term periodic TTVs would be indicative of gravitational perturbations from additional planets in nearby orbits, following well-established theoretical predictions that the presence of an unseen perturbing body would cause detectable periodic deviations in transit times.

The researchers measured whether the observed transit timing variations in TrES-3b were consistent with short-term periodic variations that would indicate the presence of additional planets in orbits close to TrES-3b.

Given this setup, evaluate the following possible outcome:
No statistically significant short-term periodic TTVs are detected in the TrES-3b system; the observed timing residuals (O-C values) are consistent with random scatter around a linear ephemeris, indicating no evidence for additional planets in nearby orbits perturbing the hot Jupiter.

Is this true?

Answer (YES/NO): YES